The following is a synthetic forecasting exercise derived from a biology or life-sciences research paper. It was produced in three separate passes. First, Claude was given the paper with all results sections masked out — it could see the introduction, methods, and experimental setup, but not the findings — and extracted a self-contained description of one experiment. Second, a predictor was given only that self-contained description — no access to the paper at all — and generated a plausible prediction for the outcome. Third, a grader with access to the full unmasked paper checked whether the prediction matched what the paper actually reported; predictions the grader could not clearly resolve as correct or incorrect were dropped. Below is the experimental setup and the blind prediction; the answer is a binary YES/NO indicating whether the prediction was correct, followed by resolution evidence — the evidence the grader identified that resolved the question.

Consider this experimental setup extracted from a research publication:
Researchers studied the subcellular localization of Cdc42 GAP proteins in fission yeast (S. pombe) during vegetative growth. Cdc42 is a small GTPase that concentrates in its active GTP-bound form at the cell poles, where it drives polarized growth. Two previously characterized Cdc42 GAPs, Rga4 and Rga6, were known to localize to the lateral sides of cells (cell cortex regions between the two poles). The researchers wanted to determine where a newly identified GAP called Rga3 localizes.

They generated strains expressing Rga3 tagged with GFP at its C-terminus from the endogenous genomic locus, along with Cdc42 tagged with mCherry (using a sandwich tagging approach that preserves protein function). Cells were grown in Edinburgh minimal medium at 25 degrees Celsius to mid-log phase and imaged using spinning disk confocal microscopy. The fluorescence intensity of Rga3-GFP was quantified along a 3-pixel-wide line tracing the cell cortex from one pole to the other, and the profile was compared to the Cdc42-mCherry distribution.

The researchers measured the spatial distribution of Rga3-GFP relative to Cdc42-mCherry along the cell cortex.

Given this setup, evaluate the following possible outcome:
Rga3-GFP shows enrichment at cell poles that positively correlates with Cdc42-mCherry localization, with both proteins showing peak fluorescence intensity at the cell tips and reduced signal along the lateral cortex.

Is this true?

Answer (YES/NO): YES